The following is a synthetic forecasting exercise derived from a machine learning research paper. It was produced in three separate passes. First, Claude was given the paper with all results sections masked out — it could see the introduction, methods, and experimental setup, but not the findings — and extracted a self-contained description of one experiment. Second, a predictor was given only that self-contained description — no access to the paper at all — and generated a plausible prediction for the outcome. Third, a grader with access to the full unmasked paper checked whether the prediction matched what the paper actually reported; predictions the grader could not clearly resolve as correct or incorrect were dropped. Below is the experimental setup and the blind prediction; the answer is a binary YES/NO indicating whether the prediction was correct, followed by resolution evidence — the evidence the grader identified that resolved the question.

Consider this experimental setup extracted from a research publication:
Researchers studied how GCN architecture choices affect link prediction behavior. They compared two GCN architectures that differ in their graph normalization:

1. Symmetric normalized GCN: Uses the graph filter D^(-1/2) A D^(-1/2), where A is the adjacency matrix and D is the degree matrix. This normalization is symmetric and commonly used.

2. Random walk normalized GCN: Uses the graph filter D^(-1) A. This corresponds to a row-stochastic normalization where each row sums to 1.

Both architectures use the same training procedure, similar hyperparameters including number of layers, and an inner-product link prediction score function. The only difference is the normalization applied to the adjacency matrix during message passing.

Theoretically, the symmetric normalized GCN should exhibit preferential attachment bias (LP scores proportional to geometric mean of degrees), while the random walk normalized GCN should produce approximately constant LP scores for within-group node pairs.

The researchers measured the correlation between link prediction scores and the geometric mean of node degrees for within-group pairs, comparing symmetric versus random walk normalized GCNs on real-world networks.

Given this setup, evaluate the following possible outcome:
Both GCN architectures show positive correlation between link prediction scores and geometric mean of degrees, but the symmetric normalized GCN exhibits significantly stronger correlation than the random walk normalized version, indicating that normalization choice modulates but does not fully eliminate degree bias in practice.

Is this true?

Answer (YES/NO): YES